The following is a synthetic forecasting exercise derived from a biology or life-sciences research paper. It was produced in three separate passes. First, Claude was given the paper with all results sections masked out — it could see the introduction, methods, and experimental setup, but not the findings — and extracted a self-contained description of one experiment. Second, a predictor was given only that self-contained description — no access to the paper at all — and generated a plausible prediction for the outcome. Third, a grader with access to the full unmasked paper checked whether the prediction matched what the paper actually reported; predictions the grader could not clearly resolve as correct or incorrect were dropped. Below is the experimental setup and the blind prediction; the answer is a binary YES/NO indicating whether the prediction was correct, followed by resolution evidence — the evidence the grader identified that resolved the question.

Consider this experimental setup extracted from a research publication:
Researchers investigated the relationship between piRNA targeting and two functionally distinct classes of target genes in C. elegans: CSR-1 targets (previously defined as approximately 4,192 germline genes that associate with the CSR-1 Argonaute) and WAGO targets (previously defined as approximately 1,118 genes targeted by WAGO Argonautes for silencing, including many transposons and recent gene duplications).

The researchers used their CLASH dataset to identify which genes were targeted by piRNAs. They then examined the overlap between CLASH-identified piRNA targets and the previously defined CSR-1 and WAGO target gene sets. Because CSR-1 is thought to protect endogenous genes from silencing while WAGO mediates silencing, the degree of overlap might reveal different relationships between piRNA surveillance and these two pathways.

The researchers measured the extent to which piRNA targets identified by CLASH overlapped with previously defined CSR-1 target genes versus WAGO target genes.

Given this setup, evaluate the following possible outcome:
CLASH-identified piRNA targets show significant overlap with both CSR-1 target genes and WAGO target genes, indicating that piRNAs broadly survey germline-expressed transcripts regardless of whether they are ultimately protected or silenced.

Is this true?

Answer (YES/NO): YES